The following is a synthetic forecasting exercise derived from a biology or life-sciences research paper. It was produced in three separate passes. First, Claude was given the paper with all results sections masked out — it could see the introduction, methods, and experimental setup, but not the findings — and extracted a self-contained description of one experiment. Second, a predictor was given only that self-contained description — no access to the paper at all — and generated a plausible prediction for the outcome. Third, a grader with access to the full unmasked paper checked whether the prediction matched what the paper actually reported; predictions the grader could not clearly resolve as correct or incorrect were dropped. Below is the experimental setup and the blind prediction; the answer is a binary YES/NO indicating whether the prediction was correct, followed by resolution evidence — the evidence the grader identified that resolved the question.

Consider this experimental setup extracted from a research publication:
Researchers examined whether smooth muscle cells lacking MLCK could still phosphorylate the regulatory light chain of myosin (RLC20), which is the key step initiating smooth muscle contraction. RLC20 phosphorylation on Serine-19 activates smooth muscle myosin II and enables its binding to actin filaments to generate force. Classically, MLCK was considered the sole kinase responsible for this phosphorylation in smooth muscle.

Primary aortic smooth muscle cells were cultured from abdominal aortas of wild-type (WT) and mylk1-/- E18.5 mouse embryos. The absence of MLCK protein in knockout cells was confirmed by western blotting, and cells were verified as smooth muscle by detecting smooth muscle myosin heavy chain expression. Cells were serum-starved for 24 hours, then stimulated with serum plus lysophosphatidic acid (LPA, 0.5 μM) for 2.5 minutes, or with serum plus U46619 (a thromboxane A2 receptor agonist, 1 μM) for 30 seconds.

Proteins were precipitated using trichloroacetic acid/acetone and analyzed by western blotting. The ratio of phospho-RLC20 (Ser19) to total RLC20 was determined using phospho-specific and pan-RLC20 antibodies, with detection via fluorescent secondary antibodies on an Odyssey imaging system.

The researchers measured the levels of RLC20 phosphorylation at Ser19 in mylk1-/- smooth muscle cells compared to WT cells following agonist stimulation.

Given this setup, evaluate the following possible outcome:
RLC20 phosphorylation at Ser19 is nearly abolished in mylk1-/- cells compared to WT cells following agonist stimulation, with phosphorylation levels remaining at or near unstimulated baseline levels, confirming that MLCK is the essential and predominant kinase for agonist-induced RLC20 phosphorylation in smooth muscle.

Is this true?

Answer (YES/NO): NO